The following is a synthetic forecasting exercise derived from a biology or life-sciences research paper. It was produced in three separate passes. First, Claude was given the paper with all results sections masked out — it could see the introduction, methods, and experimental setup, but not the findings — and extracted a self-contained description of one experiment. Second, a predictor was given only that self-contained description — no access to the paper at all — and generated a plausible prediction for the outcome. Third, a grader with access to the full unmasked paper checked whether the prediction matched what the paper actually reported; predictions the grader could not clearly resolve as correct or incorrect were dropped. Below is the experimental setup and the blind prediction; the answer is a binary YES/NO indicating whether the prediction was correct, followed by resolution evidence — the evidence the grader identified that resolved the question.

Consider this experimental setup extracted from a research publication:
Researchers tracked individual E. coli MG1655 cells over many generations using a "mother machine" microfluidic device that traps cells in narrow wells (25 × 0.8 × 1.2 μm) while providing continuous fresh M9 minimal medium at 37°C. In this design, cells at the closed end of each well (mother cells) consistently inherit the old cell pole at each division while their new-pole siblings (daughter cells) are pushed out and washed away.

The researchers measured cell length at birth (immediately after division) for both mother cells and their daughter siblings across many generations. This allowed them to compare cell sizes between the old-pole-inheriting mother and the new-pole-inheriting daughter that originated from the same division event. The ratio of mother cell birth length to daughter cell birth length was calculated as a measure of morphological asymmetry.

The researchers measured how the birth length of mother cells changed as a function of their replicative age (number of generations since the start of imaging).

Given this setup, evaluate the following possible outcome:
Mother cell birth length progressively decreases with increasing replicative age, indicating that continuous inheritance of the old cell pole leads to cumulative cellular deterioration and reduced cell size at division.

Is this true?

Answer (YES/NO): NO